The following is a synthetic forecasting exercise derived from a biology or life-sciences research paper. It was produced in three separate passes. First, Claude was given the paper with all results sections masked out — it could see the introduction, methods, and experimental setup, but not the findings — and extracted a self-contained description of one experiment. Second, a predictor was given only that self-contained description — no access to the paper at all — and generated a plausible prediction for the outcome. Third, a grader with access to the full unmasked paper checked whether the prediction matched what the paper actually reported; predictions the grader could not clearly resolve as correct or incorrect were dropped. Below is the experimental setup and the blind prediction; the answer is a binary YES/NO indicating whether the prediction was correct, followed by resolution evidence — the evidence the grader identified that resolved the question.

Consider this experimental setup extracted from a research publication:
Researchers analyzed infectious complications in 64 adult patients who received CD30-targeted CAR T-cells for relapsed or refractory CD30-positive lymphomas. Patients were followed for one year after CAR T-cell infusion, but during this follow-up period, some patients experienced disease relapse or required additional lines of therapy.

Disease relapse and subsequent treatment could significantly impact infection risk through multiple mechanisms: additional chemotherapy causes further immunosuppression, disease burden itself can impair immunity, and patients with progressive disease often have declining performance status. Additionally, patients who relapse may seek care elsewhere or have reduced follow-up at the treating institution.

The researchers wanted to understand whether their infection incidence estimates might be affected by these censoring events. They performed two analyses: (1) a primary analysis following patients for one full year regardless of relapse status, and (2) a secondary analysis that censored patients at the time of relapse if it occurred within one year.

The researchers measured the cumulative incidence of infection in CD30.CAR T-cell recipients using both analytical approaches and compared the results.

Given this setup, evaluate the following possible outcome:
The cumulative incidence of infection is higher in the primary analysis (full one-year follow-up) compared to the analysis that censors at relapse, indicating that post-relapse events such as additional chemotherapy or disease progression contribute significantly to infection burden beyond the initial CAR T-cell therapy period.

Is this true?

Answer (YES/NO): YES